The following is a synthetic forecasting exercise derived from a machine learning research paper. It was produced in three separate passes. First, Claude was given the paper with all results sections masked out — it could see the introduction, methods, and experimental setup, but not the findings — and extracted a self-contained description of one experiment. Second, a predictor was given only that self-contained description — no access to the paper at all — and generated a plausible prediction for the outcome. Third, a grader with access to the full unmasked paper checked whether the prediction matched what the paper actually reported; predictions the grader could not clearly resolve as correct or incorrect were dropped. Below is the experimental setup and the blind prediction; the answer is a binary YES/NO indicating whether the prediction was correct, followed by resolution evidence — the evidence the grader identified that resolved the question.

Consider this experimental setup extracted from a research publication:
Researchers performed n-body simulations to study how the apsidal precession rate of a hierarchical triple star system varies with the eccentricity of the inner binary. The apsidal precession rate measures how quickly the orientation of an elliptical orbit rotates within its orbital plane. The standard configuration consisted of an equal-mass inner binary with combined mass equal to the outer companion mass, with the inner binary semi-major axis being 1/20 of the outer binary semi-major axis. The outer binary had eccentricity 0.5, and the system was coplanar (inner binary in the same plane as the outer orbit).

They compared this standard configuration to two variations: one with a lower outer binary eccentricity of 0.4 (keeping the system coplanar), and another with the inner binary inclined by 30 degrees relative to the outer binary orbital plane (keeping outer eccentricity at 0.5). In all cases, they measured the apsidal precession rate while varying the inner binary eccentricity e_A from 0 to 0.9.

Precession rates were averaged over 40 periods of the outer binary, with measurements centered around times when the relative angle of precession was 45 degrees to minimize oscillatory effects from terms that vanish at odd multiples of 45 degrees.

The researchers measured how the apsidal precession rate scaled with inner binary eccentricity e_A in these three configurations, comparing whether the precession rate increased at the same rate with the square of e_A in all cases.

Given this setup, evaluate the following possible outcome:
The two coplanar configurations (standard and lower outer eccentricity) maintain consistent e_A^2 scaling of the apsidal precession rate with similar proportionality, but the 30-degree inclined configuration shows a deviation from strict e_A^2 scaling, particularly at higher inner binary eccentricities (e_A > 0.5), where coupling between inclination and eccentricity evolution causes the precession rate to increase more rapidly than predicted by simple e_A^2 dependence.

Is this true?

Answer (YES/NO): NO